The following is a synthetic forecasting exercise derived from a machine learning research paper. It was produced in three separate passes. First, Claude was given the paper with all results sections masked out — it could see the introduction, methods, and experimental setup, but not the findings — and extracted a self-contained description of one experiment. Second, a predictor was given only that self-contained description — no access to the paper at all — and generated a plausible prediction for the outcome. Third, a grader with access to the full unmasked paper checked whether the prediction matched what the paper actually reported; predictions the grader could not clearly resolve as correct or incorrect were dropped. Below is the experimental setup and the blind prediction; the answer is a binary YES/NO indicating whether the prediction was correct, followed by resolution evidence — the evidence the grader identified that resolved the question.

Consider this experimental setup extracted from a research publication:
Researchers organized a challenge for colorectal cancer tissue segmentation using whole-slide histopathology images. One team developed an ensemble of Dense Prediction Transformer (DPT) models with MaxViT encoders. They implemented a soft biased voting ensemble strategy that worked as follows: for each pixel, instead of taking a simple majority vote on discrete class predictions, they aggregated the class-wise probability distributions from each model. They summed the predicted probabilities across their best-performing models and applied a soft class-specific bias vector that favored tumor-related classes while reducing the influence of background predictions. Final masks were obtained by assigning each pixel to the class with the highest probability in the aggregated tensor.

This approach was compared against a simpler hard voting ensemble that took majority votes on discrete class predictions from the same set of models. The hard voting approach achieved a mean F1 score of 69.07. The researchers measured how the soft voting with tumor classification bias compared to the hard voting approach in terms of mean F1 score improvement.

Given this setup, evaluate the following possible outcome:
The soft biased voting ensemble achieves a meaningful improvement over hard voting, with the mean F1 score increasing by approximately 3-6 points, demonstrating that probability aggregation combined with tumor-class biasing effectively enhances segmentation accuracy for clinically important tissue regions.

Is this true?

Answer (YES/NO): NO